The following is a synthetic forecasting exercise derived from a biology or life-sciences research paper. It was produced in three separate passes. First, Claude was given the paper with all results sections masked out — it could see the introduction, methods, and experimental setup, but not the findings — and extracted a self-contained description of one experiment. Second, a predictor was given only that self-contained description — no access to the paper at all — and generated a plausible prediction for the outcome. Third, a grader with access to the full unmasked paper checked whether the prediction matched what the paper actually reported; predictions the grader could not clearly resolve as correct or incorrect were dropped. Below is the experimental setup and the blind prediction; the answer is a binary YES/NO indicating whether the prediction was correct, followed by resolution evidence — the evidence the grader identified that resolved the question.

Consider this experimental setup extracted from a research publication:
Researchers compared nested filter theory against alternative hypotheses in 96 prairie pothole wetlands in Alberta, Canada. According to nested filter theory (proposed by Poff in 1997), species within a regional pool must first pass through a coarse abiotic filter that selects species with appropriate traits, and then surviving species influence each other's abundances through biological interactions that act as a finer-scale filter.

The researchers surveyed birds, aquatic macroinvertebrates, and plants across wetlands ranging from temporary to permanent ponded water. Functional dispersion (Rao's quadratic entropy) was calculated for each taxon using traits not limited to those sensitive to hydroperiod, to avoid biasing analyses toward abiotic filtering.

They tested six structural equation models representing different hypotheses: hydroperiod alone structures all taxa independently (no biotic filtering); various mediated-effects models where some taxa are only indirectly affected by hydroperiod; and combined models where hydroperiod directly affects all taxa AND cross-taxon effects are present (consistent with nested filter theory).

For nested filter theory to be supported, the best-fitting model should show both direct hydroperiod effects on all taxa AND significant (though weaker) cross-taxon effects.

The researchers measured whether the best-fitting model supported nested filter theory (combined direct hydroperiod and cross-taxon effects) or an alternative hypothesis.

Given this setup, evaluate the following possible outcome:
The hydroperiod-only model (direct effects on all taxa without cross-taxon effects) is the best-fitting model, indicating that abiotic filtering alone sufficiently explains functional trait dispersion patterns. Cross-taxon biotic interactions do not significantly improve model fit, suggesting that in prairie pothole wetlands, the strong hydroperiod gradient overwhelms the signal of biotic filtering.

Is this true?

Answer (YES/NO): NO